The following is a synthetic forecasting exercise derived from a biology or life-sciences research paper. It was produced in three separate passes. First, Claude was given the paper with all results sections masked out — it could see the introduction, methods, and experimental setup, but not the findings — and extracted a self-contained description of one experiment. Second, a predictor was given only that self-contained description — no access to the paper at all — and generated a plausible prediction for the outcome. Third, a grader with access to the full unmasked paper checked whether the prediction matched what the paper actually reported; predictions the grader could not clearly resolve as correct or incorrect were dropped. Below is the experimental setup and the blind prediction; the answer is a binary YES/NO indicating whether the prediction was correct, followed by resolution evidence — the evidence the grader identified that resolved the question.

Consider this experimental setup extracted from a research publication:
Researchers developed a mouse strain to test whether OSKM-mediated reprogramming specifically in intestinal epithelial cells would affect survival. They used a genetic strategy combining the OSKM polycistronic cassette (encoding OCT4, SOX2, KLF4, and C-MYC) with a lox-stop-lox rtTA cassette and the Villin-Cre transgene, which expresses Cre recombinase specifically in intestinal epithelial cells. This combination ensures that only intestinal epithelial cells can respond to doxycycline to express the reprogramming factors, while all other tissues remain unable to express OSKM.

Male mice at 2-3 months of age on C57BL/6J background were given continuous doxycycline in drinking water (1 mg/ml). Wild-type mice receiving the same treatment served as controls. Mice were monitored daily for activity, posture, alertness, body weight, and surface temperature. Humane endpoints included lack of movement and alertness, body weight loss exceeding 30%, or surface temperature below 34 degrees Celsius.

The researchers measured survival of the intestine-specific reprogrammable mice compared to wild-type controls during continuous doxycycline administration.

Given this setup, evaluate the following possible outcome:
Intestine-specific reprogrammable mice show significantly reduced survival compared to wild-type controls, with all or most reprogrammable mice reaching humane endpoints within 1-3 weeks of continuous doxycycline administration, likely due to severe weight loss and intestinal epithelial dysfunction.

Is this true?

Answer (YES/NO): YES